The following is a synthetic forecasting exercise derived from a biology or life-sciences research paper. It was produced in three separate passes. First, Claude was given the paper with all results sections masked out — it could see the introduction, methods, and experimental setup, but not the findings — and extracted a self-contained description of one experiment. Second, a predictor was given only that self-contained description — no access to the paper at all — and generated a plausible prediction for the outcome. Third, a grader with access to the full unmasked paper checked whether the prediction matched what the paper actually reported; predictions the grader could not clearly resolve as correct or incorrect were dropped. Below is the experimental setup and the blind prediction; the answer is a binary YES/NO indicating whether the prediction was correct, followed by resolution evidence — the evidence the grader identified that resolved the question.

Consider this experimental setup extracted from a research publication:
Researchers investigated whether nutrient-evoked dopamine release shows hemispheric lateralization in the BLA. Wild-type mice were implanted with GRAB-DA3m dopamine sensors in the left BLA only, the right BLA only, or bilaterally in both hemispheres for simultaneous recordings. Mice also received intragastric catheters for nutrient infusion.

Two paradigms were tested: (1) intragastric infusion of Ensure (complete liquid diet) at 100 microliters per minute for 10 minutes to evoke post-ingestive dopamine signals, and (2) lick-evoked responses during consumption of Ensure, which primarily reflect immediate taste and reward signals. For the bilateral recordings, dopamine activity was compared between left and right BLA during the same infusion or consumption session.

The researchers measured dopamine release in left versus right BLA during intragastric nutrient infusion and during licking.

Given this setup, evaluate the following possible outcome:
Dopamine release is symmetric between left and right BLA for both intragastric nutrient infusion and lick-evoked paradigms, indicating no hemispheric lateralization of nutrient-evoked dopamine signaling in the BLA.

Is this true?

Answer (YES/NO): NO